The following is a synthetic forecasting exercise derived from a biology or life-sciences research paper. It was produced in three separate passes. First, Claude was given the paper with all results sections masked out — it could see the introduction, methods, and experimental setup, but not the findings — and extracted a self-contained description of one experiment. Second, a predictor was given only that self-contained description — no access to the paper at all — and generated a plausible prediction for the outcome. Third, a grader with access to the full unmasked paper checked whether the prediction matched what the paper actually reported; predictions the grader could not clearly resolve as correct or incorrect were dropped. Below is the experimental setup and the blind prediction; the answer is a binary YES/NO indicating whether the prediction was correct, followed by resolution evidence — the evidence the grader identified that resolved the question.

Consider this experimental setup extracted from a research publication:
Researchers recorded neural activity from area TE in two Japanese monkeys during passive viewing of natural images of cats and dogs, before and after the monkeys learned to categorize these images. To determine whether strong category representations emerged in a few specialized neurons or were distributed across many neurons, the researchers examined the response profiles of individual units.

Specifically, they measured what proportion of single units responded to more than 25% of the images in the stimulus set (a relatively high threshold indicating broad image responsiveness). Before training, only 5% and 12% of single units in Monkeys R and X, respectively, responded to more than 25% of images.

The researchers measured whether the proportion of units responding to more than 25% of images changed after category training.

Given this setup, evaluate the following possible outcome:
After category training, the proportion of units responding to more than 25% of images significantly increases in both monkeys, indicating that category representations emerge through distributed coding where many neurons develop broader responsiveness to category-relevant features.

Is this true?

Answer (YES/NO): NO